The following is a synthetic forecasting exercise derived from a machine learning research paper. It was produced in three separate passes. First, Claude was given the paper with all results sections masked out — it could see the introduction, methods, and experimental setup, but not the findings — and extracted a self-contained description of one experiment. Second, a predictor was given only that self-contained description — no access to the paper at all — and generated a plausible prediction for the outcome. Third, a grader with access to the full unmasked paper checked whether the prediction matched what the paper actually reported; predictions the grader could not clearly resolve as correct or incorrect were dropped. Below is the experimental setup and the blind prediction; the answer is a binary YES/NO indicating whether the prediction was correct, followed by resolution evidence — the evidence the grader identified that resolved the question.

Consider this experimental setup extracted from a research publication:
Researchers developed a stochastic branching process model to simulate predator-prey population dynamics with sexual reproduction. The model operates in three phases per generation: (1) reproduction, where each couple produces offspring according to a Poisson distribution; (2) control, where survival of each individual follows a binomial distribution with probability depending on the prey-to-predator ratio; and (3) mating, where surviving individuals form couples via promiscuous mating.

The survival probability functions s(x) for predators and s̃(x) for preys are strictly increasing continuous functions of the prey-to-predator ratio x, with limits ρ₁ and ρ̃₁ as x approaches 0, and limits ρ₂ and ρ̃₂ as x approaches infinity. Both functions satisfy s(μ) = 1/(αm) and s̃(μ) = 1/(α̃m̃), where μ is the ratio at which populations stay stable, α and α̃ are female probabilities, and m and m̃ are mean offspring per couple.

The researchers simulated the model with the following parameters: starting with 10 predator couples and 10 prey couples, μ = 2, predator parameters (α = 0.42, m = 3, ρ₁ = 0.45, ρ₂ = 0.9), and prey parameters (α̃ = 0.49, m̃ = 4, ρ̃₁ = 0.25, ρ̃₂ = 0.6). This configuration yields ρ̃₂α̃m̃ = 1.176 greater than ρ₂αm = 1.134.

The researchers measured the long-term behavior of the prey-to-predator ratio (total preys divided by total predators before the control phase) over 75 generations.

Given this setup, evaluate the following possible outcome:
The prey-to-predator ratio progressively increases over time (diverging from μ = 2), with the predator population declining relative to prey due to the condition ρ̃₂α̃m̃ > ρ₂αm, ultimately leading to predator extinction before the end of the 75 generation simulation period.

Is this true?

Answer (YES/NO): NO